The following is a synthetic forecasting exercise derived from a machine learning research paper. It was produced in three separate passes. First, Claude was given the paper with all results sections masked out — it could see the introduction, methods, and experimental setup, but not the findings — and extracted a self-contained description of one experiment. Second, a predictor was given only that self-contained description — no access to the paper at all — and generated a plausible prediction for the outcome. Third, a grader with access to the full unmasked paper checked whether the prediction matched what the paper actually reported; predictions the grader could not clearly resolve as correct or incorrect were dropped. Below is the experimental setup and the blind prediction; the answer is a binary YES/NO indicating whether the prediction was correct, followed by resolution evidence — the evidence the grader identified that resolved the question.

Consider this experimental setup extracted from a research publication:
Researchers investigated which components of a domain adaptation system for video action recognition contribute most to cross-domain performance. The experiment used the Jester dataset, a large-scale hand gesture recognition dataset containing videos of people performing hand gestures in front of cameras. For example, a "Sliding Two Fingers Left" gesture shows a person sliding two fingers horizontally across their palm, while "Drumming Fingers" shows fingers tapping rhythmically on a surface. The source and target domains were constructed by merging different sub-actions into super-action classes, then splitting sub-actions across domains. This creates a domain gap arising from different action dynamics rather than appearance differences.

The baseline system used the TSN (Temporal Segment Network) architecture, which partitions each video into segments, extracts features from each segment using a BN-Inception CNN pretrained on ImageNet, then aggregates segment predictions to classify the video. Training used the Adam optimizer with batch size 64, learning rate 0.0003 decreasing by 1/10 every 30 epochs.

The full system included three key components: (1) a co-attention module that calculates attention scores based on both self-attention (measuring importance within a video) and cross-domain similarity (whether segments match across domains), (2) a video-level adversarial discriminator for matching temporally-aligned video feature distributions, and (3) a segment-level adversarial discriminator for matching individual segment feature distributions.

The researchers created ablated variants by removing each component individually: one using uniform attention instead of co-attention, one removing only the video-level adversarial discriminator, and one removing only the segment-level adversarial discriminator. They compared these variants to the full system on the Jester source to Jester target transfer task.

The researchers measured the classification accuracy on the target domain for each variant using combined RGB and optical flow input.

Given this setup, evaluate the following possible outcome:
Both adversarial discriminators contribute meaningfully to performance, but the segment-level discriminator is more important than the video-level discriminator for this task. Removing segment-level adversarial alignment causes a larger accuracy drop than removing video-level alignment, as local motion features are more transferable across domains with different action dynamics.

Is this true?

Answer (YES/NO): NO